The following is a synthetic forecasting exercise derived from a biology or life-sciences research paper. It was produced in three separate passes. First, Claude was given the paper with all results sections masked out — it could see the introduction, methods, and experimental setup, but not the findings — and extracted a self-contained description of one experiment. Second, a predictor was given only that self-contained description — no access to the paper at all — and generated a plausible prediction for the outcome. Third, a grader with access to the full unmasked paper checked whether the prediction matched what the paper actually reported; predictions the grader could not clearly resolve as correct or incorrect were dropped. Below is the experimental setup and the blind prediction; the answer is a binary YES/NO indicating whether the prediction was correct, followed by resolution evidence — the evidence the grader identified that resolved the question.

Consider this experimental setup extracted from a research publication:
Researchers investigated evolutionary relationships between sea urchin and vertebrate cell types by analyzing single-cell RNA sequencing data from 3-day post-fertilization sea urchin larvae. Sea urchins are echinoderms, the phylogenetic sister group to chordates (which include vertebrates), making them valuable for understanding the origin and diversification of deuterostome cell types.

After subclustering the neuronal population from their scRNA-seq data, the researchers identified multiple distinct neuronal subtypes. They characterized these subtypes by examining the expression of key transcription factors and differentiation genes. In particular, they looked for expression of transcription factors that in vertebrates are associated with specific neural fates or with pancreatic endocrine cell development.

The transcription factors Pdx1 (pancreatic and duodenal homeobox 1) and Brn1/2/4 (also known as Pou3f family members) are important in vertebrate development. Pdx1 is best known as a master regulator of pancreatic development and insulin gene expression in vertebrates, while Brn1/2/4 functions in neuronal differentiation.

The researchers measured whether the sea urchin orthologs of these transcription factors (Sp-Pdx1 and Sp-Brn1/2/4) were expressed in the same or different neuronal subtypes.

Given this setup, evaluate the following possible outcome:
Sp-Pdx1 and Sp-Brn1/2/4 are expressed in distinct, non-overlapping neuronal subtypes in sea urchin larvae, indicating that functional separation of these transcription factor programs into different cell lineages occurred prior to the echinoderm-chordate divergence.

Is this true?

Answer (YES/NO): NO